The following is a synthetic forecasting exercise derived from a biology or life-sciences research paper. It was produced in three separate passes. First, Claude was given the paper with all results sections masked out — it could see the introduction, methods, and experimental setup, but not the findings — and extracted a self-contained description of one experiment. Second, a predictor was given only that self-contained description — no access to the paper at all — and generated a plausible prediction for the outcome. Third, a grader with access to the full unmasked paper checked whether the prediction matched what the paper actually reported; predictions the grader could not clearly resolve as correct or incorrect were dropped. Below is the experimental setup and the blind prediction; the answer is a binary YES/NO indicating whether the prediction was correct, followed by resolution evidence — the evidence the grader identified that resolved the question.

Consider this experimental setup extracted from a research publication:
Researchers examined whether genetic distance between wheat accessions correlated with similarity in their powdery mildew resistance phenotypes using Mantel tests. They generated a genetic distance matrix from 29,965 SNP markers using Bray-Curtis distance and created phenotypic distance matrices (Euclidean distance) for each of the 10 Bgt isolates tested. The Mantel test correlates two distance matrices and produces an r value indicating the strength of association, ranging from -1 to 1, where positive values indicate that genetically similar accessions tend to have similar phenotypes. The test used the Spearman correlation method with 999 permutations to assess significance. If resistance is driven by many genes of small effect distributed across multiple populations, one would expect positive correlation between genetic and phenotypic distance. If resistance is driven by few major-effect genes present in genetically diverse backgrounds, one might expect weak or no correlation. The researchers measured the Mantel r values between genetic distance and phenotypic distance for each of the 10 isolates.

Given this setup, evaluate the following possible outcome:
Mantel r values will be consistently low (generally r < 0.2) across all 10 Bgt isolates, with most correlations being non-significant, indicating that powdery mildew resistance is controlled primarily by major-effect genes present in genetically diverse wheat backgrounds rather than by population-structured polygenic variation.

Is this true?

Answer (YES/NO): YES